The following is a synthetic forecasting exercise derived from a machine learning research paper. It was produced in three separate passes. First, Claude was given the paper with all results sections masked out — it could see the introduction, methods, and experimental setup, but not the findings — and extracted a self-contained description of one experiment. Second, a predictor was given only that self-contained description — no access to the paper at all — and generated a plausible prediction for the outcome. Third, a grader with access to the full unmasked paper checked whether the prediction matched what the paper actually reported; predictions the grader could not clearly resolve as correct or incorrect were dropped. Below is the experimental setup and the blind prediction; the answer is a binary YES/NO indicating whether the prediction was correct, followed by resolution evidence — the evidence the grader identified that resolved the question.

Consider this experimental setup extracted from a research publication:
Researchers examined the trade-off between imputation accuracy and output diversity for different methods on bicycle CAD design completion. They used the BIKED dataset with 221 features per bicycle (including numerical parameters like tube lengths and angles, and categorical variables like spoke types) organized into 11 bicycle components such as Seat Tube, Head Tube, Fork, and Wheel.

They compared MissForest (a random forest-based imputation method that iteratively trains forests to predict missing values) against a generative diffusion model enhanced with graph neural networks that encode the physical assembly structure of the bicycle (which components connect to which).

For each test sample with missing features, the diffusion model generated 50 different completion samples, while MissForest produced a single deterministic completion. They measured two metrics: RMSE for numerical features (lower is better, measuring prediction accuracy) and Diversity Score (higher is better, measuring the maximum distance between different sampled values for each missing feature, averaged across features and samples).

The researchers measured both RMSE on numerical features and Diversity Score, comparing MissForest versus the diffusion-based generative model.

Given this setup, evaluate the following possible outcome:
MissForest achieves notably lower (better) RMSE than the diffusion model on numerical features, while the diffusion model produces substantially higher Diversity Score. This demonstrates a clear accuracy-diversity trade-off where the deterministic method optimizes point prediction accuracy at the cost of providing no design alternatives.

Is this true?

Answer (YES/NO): YES